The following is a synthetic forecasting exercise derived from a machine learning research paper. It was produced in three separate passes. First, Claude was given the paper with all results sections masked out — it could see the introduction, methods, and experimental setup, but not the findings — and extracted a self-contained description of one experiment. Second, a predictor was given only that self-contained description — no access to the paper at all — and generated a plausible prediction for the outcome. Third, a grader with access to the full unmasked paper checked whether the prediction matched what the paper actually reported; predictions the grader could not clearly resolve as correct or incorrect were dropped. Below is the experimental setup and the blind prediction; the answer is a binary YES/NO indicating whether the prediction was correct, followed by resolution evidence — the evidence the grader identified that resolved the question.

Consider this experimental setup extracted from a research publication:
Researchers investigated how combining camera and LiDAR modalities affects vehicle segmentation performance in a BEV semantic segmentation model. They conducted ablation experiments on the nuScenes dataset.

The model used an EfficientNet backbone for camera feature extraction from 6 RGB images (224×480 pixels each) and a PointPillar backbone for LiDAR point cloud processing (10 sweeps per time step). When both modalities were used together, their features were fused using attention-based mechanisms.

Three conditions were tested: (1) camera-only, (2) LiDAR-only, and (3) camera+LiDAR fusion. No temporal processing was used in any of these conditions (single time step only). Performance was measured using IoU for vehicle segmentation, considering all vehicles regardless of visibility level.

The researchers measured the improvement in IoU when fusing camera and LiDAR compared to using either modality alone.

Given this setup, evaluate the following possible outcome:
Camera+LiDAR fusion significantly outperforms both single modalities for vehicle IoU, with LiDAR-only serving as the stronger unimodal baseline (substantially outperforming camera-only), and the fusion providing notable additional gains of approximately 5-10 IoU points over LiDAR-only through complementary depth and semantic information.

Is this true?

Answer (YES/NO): NO